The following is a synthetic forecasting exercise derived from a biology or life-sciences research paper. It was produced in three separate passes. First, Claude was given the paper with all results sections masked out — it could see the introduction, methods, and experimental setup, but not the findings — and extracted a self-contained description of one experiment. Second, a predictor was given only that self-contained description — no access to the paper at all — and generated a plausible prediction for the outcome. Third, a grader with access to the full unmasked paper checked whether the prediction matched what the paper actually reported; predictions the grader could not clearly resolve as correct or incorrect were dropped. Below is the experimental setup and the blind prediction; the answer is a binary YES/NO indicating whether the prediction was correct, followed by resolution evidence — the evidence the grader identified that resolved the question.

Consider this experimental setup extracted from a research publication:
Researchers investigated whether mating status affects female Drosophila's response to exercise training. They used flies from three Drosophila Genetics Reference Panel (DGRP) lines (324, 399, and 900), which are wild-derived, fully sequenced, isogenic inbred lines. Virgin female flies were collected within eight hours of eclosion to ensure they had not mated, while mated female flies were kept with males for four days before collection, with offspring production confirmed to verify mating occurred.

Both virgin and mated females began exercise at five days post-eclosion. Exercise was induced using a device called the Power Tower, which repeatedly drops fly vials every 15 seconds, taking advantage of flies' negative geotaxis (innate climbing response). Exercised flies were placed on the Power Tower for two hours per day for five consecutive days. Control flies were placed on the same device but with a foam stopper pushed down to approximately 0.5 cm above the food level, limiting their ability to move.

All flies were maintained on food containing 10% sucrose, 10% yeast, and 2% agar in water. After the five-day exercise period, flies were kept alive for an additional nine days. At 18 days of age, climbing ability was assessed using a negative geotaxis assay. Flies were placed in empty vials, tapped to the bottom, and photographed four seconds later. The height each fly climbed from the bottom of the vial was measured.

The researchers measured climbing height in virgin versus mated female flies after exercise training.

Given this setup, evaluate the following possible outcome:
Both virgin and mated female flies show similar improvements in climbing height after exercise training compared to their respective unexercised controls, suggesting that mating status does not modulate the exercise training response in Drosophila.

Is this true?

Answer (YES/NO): NO